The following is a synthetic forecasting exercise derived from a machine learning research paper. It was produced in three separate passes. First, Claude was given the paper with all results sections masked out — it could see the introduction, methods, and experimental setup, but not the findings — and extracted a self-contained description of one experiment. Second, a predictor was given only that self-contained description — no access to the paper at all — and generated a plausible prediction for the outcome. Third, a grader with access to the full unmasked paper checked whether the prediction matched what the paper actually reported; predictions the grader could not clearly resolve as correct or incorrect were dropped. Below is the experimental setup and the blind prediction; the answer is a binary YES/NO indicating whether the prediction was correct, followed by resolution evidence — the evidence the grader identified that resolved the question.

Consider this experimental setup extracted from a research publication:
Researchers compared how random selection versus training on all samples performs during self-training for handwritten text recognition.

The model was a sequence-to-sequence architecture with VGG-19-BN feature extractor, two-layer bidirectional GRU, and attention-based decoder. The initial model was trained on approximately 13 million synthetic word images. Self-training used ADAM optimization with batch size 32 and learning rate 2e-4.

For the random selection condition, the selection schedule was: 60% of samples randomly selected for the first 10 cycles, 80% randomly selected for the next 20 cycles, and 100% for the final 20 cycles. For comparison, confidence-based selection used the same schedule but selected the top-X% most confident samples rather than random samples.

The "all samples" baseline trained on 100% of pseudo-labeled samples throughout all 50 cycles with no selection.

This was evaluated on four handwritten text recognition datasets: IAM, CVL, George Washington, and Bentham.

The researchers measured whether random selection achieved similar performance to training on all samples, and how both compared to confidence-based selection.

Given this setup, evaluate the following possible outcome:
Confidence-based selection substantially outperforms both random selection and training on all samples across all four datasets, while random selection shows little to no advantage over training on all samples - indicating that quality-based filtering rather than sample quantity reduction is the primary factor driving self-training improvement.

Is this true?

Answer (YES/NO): NO